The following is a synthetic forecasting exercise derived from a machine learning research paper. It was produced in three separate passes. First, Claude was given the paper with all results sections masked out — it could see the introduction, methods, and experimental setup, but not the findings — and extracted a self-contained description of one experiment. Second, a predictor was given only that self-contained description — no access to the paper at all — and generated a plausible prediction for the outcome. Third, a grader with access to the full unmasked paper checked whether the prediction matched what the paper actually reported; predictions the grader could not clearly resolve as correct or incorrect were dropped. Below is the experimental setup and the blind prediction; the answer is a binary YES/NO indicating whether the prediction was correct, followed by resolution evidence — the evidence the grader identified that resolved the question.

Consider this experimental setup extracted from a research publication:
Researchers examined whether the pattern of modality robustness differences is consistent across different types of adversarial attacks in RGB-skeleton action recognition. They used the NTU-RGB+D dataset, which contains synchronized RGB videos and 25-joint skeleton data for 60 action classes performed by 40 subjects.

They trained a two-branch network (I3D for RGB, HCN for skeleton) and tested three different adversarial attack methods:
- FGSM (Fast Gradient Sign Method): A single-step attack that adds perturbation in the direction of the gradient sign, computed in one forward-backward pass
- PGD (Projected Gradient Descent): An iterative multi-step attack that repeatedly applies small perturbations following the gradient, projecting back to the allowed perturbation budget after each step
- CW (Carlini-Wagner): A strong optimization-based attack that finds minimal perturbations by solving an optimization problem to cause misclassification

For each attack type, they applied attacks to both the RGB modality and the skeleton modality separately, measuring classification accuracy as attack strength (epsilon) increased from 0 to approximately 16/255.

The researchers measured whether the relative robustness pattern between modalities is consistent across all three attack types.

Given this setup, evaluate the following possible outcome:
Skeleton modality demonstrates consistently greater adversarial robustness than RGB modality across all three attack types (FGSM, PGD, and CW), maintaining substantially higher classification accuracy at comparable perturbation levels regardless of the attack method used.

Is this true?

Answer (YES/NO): YES